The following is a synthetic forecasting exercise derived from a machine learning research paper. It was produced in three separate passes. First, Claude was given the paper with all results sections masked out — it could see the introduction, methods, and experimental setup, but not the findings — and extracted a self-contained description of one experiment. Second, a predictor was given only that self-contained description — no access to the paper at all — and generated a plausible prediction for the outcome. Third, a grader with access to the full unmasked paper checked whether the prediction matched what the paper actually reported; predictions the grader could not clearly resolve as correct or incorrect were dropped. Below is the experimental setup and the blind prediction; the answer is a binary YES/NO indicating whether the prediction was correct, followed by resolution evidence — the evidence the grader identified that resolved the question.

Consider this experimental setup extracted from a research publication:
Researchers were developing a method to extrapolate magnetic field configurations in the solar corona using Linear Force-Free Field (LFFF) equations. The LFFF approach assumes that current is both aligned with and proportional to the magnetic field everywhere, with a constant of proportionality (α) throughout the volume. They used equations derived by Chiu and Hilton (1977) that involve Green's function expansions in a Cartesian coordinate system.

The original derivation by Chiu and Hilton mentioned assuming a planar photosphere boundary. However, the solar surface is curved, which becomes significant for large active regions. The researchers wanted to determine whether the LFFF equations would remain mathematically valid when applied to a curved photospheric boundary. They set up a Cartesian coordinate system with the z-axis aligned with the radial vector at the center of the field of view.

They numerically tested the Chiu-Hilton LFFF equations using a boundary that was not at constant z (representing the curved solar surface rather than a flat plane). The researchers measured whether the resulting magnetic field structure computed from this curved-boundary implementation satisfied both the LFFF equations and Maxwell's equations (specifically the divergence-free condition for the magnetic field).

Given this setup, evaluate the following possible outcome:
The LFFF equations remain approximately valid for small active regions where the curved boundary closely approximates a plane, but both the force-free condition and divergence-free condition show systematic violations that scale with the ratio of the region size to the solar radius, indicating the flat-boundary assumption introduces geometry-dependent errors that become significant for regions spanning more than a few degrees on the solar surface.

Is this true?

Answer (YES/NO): NO